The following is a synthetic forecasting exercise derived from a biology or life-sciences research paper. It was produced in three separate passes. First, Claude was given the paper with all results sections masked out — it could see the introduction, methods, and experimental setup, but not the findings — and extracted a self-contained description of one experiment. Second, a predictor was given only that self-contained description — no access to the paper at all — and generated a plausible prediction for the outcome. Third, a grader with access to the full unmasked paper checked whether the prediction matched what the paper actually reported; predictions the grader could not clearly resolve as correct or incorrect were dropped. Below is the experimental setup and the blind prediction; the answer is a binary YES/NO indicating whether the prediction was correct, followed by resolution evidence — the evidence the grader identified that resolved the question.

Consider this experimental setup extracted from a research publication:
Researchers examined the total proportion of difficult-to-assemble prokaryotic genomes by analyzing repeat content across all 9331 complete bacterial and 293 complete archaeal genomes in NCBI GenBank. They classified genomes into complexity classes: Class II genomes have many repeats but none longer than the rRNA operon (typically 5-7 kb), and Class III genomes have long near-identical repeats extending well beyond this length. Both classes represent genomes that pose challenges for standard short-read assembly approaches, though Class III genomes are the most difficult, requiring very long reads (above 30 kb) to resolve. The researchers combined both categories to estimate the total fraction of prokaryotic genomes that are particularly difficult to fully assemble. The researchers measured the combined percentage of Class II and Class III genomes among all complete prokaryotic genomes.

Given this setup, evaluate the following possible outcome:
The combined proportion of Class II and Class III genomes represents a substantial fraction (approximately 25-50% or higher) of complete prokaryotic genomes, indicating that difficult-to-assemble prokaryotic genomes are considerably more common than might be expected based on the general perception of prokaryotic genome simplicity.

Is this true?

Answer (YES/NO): NO